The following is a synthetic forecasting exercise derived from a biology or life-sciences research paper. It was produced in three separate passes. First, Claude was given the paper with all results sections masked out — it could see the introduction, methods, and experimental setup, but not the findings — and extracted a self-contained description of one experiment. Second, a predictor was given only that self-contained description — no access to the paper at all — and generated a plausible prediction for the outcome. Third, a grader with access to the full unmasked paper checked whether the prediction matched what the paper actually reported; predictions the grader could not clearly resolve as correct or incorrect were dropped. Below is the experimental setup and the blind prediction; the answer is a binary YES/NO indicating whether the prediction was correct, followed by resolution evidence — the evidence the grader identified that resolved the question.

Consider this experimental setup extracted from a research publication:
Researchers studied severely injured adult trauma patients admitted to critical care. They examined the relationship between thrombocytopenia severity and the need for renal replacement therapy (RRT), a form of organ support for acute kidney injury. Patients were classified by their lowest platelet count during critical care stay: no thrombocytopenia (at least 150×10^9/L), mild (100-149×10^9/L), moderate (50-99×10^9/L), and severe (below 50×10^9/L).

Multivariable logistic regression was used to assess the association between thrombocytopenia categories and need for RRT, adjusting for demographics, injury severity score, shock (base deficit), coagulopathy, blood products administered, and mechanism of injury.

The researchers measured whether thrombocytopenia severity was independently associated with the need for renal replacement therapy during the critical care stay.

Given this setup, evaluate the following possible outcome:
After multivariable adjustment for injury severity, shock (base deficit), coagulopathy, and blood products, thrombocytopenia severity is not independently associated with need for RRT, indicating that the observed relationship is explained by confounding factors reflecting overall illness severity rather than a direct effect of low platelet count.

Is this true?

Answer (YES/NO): NO